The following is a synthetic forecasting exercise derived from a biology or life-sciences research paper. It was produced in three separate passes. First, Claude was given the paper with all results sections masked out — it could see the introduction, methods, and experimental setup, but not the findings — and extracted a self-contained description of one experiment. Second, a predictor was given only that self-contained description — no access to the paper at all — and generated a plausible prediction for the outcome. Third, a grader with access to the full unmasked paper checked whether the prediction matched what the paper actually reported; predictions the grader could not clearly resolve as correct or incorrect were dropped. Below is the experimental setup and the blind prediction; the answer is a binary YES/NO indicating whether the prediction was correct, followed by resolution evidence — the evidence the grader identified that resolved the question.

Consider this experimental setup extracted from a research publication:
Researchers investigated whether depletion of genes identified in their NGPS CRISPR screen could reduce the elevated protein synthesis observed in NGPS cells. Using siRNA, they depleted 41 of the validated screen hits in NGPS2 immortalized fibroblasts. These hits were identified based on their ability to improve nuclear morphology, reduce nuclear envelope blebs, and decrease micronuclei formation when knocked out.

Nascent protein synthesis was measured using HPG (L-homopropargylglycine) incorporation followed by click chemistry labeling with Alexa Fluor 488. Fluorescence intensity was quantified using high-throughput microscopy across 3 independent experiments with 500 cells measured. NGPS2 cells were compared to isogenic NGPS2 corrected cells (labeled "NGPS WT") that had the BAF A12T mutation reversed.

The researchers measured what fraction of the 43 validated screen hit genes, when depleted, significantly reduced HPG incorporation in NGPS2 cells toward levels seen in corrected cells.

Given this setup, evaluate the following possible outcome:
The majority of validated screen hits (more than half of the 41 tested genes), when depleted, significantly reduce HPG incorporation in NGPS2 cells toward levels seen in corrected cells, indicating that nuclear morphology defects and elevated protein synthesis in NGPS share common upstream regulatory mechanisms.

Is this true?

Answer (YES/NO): NO